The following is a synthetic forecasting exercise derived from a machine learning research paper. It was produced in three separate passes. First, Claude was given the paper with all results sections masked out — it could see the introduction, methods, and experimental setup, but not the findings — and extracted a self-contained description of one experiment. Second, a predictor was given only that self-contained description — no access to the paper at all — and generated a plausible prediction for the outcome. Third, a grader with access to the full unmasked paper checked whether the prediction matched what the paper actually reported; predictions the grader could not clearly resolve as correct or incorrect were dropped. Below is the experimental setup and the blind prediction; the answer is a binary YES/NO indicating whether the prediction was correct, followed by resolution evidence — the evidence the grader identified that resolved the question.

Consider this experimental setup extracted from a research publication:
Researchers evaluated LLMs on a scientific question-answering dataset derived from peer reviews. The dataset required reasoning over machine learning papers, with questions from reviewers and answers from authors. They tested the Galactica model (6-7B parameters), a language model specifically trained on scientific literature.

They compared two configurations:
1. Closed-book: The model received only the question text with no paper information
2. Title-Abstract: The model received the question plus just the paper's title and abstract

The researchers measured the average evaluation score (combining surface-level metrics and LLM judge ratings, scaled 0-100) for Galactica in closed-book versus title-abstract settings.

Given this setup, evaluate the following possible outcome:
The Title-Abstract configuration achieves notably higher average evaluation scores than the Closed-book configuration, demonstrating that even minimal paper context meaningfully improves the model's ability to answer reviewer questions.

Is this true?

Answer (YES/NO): YES